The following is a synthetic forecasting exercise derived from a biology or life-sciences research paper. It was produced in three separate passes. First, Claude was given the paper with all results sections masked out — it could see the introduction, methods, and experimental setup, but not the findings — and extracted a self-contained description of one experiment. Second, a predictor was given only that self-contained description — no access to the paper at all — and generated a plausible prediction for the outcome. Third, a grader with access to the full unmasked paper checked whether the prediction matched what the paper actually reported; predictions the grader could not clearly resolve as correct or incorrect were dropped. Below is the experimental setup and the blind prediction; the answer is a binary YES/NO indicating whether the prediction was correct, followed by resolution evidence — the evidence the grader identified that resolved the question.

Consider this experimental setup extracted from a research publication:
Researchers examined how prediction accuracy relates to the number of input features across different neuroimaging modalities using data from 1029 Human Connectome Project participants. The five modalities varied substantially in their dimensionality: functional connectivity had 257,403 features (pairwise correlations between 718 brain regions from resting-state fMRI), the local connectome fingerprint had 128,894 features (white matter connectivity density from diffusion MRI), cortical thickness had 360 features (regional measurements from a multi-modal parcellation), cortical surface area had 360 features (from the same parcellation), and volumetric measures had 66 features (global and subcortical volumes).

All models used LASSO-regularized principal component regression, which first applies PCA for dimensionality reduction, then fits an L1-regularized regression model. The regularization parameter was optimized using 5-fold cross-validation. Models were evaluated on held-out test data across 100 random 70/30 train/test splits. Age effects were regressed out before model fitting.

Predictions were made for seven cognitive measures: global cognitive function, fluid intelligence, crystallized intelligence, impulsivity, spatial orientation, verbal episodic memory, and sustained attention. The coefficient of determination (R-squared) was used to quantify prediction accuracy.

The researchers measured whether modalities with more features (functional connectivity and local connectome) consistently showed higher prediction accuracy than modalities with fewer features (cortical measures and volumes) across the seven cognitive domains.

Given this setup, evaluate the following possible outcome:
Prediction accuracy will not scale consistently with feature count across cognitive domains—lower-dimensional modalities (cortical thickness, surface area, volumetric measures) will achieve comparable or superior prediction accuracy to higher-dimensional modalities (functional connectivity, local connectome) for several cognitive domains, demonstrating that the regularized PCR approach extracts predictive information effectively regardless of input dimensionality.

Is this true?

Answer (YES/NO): YES